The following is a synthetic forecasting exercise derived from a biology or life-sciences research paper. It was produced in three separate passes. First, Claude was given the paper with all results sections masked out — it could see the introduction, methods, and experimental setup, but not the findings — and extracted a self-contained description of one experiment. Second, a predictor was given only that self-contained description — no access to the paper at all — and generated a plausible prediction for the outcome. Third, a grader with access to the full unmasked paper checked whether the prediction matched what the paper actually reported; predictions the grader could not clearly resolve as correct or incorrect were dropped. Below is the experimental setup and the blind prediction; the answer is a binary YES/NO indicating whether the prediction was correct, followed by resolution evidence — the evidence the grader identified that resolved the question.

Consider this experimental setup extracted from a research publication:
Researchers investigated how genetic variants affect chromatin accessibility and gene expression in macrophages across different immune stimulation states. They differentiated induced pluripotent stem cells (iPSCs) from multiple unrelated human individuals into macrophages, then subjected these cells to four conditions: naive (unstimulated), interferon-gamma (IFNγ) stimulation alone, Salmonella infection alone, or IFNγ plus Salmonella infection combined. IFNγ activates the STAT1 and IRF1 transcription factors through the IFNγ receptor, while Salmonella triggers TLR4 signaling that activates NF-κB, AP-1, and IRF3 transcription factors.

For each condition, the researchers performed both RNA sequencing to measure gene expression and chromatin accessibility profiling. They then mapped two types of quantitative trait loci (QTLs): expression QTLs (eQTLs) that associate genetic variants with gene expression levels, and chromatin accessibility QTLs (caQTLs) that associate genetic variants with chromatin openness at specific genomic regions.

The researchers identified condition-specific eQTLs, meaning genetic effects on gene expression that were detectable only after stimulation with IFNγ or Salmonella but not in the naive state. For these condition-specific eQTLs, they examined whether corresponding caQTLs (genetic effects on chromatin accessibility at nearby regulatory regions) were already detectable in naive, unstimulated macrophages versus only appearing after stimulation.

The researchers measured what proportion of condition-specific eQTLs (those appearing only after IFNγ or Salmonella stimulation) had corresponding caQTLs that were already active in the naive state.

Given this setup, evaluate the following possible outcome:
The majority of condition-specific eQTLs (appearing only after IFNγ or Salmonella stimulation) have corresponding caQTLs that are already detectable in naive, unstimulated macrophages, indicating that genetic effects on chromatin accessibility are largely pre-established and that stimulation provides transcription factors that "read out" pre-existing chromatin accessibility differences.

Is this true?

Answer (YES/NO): NO